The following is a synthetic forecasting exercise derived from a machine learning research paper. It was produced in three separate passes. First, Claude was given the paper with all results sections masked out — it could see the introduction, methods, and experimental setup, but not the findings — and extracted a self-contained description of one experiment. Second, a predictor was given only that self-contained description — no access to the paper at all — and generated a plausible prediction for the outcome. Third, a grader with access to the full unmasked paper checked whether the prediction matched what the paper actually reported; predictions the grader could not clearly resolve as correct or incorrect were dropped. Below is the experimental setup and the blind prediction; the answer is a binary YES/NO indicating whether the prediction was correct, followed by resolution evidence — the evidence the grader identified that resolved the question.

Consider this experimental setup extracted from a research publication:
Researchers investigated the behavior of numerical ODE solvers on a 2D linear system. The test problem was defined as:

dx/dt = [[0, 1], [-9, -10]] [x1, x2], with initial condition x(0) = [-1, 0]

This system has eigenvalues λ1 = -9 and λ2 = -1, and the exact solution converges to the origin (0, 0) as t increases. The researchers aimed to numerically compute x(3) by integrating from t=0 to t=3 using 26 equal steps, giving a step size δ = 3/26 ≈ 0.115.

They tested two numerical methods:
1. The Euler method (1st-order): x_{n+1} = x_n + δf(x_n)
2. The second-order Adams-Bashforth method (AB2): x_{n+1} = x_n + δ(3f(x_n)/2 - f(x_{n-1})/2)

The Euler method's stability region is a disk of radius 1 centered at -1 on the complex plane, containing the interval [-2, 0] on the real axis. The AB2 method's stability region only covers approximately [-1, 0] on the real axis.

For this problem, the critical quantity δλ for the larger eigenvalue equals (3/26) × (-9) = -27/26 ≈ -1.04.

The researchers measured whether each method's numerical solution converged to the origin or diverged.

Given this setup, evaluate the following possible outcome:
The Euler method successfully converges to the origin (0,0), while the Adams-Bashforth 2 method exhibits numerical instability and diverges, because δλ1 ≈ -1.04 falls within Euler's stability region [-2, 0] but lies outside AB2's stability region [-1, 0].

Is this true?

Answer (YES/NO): YES